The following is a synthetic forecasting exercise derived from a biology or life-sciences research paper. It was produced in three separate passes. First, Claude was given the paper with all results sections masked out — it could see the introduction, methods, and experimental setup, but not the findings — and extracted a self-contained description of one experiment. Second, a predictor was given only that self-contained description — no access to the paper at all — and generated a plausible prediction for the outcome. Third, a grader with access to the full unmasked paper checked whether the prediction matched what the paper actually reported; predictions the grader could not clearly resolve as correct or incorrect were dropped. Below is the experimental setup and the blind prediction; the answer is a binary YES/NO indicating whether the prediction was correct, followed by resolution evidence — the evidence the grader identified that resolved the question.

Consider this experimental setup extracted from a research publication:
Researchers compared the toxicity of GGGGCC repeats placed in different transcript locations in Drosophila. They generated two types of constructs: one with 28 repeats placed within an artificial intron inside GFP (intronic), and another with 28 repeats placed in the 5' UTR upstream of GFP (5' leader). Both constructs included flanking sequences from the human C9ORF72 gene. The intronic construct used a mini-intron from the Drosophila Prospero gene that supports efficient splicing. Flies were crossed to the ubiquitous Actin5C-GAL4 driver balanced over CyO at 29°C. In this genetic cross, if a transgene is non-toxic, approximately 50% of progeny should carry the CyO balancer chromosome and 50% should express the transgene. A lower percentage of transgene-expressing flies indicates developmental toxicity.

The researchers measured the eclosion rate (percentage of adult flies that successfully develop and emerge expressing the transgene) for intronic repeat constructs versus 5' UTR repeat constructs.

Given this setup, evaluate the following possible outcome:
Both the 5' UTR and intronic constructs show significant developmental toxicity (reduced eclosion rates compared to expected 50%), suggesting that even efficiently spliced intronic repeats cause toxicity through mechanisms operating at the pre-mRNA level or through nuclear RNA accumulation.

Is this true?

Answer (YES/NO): NO